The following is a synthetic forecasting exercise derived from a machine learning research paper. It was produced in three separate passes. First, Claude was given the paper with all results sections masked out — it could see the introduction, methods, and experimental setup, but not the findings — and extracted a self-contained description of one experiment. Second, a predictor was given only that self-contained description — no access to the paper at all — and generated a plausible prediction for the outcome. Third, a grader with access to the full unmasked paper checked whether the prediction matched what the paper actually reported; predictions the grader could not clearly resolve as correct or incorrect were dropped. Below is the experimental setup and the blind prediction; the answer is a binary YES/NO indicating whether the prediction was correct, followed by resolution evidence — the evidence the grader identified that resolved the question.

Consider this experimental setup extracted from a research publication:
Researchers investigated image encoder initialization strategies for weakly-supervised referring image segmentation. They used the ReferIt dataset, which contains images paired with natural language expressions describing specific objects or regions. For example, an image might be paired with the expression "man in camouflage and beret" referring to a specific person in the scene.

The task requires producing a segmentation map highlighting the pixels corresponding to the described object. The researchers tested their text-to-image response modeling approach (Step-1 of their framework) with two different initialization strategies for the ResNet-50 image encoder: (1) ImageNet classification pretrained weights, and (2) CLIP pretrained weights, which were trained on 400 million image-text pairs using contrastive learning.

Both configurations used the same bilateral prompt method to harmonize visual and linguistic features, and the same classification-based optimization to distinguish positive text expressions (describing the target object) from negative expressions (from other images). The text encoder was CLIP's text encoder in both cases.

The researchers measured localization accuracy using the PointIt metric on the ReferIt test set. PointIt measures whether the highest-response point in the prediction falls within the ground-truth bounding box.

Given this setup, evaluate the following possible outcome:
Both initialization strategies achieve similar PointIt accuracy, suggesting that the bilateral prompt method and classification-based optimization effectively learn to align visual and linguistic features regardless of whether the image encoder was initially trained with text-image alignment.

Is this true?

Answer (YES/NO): NO